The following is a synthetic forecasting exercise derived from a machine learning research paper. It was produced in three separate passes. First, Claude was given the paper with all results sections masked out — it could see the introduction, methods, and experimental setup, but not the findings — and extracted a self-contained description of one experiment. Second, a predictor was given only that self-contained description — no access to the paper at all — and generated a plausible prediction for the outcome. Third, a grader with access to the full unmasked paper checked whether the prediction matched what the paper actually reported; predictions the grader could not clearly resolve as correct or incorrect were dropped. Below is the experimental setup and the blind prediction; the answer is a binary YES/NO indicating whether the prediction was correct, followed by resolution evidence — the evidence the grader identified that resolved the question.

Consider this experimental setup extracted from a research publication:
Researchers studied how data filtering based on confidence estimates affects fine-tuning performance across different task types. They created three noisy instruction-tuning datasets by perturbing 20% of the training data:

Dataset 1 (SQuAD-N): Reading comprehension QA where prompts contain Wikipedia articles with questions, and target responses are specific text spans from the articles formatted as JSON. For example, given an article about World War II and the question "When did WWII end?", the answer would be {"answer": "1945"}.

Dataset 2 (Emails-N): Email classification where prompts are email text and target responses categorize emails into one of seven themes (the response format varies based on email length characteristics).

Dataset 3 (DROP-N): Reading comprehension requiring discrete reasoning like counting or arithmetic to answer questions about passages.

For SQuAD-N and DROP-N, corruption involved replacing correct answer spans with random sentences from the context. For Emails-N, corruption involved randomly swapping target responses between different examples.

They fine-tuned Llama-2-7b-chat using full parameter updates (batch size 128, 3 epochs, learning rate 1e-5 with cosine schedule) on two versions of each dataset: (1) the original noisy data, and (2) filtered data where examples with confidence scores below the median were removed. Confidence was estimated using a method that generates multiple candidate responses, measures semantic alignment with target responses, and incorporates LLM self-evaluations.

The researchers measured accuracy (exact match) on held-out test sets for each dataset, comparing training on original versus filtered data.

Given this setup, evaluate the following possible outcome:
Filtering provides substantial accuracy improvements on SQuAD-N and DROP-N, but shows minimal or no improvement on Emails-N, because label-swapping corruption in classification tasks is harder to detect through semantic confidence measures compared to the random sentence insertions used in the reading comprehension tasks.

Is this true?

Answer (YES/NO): NO